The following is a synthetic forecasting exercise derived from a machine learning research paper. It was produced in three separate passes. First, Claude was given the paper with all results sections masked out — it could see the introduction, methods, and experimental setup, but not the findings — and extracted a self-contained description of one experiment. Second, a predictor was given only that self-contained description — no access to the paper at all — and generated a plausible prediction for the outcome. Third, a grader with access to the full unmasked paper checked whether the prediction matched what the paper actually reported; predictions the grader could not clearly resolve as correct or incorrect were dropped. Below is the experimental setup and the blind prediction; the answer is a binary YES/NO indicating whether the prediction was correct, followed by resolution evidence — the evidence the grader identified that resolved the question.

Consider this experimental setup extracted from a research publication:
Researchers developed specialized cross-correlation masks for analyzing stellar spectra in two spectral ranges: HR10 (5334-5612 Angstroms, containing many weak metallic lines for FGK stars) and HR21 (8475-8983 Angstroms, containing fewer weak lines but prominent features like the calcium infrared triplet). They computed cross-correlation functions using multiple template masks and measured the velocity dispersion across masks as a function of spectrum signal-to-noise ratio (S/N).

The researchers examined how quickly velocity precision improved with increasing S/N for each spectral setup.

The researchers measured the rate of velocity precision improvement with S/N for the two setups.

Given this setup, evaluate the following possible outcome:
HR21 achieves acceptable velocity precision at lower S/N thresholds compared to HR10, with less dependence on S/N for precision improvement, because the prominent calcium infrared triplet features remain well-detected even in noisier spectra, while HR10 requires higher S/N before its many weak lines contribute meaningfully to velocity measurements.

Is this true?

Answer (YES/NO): NO